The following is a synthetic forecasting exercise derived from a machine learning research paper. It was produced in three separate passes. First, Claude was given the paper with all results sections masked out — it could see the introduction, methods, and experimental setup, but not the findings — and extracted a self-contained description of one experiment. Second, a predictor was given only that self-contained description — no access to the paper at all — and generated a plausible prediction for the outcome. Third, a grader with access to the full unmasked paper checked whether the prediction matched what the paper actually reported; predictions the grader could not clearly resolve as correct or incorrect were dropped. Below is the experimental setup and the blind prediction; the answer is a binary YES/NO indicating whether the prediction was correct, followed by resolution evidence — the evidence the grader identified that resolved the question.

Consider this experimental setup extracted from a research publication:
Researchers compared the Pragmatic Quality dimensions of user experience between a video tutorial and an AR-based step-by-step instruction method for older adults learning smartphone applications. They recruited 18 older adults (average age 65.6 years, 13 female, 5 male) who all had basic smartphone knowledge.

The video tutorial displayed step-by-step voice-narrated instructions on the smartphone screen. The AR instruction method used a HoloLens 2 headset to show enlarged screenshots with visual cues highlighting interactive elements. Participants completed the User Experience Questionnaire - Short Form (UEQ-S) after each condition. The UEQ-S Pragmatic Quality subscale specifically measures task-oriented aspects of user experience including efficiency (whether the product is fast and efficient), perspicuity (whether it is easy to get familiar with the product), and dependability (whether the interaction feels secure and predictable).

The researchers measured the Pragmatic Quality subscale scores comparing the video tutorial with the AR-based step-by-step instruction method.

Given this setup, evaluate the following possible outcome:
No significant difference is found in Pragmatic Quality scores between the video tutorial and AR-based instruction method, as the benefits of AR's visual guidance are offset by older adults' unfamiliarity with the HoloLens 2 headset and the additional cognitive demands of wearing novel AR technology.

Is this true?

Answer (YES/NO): NO